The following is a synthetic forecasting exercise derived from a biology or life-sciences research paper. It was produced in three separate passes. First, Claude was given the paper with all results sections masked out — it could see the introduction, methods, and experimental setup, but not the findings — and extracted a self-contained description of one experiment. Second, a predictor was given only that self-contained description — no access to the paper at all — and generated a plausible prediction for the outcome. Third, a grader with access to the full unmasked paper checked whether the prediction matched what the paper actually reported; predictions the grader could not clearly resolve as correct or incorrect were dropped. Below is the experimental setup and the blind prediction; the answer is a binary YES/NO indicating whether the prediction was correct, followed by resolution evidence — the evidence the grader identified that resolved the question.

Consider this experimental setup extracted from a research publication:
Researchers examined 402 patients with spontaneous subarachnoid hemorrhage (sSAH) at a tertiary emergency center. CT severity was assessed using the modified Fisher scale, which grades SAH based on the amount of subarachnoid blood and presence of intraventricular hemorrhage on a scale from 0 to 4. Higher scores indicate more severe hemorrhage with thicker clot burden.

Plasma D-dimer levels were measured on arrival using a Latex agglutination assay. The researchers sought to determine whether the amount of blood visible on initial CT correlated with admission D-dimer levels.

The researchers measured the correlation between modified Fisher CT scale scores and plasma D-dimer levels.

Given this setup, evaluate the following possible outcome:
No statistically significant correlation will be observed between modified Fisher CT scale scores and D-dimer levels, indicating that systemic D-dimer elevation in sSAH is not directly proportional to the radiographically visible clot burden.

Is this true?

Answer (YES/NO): NO